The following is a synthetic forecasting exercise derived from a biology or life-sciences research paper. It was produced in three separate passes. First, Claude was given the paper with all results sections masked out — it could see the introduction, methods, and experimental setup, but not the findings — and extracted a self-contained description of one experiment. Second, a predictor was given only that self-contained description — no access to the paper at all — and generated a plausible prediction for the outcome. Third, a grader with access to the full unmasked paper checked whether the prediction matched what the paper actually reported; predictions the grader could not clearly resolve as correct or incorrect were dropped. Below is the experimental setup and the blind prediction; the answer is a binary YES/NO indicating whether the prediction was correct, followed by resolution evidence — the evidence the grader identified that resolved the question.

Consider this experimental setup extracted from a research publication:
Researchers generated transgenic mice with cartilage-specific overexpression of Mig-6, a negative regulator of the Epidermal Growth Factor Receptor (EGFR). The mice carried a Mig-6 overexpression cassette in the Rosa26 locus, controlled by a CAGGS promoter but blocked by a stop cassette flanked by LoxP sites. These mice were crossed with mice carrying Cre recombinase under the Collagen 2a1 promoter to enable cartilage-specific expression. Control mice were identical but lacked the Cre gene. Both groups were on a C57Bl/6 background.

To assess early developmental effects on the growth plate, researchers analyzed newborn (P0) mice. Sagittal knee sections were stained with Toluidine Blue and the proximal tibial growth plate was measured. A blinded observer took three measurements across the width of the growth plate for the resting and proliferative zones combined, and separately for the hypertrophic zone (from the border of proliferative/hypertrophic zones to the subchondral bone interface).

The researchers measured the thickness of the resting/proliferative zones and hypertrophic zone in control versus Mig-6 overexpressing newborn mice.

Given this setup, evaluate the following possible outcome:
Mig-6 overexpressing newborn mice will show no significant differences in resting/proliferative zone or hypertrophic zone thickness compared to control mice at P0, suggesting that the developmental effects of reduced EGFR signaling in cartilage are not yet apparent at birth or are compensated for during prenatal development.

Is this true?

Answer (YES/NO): YES